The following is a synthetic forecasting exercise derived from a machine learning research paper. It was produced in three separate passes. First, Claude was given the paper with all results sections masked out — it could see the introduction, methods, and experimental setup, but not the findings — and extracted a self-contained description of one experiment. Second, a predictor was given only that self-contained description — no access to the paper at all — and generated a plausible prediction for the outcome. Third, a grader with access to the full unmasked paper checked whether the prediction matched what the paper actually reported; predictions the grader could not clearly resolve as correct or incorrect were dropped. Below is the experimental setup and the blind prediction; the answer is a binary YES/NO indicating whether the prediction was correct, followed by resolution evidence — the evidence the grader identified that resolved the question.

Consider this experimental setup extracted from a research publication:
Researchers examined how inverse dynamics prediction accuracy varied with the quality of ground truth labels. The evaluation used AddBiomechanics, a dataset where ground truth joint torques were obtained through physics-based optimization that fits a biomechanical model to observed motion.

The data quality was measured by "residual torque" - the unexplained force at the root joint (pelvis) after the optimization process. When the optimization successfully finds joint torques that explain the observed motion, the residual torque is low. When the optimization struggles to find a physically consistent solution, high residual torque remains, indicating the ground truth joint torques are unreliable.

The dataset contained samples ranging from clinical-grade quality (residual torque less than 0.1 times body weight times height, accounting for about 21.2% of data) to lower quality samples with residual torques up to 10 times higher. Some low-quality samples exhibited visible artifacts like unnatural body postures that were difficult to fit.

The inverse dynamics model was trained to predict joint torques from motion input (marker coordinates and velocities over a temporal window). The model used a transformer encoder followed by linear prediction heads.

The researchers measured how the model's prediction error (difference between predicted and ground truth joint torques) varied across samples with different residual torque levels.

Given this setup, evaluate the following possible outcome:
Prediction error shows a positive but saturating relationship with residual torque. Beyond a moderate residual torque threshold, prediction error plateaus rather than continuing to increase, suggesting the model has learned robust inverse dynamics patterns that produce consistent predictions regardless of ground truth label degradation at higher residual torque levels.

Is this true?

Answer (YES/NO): NO